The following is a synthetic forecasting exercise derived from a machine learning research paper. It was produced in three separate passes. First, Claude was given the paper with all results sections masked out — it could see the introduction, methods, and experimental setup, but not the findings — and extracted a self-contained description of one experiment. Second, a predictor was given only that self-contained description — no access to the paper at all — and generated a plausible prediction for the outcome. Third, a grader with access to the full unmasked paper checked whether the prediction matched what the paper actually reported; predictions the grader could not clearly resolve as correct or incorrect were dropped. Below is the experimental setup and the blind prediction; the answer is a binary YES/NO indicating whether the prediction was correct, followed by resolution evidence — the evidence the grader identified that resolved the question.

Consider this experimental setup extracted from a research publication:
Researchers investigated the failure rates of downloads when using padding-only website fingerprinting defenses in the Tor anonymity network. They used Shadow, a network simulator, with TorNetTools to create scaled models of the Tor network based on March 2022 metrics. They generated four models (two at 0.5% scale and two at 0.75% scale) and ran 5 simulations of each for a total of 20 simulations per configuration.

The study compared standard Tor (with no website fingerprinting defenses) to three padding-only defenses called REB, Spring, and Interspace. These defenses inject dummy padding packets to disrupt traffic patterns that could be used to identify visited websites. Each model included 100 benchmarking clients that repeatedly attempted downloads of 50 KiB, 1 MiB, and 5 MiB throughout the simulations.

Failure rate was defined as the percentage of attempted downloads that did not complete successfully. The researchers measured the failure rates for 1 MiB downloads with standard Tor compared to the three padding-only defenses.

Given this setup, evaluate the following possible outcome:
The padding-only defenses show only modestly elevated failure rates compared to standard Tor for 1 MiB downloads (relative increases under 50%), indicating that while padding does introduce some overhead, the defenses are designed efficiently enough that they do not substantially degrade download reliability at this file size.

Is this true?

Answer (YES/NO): NO